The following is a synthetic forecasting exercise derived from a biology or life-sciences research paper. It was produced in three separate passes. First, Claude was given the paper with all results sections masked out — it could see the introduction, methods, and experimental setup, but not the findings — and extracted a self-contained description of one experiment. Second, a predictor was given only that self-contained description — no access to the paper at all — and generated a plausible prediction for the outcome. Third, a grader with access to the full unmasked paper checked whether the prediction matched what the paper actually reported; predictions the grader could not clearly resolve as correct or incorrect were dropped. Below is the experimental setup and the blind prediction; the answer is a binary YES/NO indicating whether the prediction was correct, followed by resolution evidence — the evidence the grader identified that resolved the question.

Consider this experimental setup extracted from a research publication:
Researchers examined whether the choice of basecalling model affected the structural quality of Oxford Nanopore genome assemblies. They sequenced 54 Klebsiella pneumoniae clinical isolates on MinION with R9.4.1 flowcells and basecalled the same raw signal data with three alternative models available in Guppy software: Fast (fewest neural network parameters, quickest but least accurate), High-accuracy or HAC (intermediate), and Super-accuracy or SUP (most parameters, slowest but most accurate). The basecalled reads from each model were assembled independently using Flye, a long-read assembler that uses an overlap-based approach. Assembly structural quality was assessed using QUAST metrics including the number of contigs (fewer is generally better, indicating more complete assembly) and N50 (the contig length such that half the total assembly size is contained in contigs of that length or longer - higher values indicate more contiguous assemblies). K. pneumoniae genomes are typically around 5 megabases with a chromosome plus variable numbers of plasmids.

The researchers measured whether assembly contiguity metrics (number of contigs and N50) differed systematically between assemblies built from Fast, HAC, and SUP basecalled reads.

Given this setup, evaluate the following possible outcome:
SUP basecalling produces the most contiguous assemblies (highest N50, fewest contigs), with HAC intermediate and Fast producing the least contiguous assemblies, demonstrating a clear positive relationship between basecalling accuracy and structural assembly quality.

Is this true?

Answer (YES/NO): NO